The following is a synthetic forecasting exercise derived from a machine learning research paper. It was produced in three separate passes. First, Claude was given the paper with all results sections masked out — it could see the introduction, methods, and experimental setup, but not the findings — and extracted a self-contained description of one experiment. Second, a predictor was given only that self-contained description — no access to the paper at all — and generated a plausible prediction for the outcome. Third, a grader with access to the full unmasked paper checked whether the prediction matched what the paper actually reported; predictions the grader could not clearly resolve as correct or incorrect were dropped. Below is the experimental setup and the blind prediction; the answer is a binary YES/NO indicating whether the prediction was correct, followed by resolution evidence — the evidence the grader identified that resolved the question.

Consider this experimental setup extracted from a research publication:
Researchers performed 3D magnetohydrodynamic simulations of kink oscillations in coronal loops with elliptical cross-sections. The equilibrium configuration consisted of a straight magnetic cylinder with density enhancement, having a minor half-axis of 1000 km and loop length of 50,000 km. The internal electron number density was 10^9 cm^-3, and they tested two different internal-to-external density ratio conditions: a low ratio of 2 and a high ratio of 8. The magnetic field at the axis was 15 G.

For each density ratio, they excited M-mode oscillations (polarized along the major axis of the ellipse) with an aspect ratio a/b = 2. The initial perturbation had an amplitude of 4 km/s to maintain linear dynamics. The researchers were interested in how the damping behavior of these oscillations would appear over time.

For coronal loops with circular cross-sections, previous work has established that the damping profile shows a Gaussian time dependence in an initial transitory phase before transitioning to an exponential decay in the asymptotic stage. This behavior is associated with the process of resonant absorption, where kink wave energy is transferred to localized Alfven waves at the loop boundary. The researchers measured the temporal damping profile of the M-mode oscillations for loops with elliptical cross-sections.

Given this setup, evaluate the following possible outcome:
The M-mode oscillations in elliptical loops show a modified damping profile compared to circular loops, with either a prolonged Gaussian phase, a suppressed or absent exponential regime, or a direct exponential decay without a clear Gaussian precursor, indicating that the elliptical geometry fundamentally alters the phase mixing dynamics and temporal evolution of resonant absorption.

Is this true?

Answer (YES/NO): NO